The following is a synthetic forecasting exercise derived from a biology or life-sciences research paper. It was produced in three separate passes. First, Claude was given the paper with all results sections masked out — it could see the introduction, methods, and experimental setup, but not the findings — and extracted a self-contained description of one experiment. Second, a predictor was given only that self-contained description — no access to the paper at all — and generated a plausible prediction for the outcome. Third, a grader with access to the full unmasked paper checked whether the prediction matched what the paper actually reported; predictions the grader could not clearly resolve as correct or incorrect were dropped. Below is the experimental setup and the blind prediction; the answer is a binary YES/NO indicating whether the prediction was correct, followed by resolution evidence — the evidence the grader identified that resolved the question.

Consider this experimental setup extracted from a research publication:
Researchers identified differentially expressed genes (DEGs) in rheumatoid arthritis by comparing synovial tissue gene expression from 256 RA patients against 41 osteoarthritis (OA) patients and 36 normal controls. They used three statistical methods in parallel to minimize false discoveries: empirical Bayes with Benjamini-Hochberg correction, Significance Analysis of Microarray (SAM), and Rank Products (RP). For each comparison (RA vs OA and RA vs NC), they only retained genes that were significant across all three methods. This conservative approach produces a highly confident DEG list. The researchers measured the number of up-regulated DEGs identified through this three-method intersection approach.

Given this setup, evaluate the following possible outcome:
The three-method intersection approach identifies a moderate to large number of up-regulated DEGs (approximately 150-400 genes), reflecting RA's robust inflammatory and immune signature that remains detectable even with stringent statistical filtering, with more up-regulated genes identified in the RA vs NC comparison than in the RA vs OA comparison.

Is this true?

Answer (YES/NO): NO